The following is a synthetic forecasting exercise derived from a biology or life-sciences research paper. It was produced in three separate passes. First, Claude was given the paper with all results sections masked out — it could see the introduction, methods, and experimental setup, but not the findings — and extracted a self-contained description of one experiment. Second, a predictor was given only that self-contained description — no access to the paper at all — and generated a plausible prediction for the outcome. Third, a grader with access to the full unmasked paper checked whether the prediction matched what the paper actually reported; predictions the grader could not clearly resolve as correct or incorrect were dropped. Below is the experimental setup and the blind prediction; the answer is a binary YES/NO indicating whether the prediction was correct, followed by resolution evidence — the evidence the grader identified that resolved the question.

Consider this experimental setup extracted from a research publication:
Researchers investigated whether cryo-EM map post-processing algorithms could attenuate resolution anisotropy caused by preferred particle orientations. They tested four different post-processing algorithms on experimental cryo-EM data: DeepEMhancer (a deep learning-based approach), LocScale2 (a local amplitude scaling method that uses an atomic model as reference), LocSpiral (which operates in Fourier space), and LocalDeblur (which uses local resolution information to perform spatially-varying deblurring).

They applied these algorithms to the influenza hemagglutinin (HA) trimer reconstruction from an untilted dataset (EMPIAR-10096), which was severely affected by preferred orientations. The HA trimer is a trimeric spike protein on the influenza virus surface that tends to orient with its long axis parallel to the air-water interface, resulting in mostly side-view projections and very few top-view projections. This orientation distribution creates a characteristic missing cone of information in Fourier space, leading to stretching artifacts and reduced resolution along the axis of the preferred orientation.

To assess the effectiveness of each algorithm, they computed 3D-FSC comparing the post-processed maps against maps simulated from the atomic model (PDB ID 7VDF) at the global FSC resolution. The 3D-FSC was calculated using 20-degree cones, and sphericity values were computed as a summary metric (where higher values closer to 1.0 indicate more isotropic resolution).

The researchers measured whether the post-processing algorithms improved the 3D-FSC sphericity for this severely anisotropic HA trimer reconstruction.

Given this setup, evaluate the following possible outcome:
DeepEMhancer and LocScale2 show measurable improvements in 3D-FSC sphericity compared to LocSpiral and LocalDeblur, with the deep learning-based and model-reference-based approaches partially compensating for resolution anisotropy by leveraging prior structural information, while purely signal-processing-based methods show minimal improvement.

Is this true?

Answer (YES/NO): NO